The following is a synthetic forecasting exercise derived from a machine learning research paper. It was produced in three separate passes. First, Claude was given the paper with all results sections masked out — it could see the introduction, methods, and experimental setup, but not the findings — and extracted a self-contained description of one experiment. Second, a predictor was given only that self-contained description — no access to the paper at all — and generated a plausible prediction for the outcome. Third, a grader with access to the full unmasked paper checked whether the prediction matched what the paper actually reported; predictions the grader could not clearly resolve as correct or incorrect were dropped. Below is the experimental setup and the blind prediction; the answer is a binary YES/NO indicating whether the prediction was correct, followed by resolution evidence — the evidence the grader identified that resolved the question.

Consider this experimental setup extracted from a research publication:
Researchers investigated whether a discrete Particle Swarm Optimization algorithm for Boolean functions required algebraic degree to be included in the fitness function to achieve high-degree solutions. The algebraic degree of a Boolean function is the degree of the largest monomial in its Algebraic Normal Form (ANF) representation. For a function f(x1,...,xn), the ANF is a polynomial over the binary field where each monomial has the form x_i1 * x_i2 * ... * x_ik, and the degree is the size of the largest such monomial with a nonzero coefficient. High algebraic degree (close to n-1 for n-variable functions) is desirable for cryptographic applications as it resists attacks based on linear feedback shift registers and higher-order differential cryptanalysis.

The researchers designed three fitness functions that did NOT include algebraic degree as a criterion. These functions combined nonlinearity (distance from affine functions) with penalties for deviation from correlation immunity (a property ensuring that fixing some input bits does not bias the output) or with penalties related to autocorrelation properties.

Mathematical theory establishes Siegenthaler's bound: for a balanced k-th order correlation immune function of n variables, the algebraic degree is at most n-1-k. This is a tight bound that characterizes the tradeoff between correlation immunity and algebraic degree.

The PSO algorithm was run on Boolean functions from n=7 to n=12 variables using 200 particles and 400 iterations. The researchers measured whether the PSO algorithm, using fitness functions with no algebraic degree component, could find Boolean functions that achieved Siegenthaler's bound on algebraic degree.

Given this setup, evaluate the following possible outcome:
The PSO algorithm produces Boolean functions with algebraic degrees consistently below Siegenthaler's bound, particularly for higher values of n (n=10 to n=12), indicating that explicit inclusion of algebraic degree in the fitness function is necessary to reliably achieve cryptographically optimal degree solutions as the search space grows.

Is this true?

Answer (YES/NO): NO